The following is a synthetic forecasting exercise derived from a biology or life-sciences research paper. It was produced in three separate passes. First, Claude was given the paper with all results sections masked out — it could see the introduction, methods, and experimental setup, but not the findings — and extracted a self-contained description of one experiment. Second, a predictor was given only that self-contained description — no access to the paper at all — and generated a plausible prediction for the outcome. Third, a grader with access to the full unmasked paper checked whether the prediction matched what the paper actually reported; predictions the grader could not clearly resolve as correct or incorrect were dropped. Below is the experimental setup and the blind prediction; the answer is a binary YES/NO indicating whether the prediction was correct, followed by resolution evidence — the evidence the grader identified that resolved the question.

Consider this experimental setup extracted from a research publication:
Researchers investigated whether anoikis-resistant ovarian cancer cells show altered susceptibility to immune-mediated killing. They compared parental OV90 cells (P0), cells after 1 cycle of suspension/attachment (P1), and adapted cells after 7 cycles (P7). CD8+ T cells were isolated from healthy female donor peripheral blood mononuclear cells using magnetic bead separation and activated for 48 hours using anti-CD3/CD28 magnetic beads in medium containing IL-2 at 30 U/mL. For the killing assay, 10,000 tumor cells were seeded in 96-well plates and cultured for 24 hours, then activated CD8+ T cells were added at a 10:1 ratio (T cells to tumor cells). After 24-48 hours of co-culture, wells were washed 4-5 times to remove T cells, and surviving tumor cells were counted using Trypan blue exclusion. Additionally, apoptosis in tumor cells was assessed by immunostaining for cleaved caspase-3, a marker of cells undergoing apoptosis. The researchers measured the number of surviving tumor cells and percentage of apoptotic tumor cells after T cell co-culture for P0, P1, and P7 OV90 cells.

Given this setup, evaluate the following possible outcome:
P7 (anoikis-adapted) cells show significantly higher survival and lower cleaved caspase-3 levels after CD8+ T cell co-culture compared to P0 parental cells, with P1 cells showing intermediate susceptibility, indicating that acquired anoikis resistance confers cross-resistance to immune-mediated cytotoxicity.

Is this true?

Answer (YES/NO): NO